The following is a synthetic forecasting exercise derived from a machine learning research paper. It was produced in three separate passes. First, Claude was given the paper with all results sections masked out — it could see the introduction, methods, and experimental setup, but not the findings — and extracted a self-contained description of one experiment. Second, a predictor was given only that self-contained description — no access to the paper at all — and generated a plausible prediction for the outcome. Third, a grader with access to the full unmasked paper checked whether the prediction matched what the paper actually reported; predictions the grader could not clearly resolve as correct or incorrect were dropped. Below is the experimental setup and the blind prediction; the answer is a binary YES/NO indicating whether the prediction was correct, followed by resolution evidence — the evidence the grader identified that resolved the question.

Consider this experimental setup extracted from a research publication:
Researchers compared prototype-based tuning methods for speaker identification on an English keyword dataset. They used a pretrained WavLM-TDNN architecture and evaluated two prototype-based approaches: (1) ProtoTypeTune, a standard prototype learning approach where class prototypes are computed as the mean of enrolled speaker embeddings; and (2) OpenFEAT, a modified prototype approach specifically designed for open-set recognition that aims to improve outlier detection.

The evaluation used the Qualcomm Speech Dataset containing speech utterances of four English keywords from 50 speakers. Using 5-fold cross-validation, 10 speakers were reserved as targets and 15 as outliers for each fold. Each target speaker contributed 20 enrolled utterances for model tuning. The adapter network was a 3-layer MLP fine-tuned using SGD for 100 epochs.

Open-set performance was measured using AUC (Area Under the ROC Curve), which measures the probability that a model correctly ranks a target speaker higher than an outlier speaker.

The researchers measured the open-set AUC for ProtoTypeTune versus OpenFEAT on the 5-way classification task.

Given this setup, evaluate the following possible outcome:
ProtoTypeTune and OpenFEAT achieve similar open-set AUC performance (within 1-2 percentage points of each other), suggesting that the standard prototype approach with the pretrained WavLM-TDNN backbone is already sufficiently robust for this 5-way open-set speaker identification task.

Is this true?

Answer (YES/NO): YES